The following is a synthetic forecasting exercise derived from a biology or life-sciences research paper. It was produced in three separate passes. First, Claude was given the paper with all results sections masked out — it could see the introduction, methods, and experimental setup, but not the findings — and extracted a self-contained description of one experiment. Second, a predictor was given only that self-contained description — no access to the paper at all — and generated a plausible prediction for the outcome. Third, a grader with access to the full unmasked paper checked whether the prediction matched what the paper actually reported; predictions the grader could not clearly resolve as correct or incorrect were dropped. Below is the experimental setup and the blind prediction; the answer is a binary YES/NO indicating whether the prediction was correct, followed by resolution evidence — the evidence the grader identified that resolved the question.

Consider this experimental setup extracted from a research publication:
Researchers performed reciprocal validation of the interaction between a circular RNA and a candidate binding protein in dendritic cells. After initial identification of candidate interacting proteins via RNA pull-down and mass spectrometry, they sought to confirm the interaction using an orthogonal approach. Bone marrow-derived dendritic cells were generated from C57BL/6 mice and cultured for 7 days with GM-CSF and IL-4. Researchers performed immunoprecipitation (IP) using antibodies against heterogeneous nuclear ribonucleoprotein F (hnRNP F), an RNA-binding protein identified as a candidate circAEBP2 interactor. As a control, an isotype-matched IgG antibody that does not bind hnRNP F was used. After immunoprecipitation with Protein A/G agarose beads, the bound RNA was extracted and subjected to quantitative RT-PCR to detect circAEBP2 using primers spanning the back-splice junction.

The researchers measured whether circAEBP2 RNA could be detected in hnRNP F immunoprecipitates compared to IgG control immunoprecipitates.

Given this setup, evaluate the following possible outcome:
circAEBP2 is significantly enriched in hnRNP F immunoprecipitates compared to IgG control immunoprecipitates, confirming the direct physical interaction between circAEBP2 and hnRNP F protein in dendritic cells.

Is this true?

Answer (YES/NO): YES